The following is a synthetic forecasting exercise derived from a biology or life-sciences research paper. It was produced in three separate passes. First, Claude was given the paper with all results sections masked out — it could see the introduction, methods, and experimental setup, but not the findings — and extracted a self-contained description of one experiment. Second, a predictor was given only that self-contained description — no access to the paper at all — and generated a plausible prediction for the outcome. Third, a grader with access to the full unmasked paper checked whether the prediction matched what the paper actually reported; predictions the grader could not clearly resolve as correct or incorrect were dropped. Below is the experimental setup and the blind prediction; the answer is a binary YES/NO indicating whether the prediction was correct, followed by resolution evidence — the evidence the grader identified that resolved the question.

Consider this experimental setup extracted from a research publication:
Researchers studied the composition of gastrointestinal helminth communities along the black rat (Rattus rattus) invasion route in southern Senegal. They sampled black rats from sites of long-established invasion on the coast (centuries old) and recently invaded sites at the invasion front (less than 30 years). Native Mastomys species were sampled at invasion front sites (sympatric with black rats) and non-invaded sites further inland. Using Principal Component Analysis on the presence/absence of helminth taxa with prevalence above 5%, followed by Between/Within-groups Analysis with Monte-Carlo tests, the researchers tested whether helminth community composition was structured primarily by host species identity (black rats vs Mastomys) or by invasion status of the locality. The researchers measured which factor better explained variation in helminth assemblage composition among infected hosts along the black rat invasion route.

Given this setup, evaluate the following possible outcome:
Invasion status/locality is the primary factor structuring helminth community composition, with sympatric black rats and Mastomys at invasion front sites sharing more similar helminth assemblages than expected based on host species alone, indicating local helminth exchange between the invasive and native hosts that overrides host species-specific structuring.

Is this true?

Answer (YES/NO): NO